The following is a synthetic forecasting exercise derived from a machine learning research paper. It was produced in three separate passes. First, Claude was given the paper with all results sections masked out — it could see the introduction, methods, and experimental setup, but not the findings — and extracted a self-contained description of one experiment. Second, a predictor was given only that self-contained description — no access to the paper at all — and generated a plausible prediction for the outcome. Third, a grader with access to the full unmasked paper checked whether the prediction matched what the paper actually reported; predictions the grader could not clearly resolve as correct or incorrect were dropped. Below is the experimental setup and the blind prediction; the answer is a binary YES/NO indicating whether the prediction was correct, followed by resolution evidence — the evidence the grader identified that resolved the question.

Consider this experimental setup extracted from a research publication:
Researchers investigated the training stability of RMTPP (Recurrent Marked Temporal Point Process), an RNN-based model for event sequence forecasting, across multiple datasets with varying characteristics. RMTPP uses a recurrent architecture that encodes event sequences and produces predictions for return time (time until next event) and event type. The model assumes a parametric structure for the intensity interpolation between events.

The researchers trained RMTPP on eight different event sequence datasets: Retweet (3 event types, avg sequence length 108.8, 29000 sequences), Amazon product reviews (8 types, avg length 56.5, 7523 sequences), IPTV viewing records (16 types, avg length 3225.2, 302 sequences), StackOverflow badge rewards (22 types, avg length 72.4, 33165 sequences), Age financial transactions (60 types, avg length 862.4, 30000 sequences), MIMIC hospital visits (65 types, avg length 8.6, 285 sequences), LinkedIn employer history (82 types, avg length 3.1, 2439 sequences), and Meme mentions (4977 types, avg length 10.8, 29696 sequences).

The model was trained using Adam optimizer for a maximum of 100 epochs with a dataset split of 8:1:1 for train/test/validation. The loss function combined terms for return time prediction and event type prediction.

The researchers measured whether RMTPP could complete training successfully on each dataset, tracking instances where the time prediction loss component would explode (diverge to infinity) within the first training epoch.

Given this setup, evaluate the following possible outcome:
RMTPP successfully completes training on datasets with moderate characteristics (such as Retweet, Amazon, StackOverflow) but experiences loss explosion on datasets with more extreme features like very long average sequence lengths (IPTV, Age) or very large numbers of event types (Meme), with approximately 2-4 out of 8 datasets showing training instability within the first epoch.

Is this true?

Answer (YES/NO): NO